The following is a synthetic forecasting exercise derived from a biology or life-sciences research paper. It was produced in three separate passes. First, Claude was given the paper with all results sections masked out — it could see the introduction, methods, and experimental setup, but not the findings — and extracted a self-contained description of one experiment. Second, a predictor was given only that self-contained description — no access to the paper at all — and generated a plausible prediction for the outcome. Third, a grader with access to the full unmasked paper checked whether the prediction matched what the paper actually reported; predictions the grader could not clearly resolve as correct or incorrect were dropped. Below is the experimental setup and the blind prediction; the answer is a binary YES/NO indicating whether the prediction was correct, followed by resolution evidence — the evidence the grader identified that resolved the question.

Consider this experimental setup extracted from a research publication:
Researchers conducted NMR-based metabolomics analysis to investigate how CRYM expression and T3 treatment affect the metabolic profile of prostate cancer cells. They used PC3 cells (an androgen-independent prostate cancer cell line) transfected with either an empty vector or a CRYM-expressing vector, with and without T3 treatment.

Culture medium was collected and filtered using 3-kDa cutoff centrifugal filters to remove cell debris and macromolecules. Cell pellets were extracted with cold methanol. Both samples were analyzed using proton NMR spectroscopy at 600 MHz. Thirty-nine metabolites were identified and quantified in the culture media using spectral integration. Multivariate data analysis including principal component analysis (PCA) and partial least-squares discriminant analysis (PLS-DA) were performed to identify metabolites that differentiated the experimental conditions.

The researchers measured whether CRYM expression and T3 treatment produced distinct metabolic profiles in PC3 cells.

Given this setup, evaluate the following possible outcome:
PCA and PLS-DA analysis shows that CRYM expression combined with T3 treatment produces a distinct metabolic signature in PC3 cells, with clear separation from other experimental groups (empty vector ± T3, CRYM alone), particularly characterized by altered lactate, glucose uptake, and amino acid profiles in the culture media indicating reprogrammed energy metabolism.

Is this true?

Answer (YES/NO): NO